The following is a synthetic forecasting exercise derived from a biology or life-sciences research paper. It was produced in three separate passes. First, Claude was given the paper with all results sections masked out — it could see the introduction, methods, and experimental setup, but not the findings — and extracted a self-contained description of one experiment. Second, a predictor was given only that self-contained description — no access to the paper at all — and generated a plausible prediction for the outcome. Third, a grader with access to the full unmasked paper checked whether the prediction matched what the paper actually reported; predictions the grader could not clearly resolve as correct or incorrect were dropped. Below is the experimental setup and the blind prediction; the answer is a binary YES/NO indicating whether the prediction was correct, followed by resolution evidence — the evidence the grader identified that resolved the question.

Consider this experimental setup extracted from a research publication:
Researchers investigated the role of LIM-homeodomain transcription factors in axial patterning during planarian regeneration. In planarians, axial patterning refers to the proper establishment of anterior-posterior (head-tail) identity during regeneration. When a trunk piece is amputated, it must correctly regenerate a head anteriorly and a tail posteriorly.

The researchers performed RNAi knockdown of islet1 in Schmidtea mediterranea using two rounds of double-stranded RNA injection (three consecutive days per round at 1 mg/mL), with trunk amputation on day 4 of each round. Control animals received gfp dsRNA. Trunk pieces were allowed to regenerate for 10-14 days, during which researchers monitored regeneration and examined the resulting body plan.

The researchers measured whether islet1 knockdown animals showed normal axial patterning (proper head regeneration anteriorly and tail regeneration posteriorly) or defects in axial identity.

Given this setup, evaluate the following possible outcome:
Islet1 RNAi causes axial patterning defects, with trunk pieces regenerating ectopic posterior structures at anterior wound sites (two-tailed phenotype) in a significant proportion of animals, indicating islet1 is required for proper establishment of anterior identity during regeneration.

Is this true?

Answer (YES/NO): NO